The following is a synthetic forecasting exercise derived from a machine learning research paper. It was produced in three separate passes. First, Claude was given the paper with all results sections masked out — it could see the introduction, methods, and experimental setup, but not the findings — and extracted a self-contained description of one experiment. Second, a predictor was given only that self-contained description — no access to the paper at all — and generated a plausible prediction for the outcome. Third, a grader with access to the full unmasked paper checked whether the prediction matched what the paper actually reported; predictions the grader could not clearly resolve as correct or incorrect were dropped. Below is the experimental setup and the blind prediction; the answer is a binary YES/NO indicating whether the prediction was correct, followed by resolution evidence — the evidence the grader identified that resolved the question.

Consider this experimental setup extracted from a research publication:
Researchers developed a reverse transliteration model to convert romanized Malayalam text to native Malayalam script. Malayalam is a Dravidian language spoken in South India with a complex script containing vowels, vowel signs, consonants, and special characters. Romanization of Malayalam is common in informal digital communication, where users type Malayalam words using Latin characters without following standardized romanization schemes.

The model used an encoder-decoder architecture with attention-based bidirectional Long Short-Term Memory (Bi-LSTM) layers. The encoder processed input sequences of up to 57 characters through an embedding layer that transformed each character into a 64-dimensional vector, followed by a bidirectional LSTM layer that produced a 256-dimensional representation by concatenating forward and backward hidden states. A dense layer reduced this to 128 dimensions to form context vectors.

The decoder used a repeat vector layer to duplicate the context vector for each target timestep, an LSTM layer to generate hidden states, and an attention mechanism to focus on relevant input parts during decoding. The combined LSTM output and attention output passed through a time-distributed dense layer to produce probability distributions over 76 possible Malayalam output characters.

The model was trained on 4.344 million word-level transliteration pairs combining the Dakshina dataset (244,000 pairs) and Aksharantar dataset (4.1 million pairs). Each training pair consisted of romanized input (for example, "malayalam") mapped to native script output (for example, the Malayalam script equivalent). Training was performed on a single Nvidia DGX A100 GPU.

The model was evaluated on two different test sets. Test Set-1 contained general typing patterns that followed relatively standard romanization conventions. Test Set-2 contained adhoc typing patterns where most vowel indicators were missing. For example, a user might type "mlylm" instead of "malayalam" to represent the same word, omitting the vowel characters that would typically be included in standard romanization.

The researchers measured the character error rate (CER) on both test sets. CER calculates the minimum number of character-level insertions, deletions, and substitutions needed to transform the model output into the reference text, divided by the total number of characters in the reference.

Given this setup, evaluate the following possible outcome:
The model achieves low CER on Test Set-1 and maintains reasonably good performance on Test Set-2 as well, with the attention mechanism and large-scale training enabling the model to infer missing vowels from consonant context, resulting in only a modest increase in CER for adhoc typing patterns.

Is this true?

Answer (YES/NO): NO